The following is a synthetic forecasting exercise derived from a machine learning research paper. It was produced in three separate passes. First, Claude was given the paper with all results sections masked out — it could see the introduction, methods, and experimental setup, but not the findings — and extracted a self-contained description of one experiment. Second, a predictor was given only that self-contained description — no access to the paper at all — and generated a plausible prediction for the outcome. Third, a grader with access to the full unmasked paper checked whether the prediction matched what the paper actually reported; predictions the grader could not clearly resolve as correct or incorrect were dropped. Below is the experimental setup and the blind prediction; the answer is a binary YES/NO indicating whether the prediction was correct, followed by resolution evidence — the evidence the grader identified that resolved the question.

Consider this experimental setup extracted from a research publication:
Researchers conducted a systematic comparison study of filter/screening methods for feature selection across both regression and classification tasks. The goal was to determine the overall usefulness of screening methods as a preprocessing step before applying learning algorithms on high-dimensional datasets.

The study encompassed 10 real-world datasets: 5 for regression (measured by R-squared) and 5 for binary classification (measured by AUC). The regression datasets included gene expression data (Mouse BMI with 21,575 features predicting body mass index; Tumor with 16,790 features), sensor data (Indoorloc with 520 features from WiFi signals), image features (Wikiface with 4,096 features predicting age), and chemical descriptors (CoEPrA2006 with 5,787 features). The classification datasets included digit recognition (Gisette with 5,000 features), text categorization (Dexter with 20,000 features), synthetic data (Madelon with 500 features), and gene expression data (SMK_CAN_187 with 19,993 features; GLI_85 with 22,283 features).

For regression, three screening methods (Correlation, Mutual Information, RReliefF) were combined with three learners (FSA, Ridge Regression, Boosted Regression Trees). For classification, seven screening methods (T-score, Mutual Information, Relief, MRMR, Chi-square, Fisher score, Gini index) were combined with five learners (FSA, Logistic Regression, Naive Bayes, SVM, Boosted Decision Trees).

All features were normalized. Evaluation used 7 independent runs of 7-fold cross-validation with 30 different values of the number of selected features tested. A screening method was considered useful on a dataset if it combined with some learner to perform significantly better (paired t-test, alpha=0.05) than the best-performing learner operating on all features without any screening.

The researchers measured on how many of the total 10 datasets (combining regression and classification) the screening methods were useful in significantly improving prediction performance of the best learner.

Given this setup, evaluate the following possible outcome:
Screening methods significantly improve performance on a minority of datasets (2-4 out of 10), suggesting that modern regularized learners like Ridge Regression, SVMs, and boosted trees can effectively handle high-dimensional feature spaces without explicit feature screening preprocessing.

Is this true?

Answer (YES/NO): YES